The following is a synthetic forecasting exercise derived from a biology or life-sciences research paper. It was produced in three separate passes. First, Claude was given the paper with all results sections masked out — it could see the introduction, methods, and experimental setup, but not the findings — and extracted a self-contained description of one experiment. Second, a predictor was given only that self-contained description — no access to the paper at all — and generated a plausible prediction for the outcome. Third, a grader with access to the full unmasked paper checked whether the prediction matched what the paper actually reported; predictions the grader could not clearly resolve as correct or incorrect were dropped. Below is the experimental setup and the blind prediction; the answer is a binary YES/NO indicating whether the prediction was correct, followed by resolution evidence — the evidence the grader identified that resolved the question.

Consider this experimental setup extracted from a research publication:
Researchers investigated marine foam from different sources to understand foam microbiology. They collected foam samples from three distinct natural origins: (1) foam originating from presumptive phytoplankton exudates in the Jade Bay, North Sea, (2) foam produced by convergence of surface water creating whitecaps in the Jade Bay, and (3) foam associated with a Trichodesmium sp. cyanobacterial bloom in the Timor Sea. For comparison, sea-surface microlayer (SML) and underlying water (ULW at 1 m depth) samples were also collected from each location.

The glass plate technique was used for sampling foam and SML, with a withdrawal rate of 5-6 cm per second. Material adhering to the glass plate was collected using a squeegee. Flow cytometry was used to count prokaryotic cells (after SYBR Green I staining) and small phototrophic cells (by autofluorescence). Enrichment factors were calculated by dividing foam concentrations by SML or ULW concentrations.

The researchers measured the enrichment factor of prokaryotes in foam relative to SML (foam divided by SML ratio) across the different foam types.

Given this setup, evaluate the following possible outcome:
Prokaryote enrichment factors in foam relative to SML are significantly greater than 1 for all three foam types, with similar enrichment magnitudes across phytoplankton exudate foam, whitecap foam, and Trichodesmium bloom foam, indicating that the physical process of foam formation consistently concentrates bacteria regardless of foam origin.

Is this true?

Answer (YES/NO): NO